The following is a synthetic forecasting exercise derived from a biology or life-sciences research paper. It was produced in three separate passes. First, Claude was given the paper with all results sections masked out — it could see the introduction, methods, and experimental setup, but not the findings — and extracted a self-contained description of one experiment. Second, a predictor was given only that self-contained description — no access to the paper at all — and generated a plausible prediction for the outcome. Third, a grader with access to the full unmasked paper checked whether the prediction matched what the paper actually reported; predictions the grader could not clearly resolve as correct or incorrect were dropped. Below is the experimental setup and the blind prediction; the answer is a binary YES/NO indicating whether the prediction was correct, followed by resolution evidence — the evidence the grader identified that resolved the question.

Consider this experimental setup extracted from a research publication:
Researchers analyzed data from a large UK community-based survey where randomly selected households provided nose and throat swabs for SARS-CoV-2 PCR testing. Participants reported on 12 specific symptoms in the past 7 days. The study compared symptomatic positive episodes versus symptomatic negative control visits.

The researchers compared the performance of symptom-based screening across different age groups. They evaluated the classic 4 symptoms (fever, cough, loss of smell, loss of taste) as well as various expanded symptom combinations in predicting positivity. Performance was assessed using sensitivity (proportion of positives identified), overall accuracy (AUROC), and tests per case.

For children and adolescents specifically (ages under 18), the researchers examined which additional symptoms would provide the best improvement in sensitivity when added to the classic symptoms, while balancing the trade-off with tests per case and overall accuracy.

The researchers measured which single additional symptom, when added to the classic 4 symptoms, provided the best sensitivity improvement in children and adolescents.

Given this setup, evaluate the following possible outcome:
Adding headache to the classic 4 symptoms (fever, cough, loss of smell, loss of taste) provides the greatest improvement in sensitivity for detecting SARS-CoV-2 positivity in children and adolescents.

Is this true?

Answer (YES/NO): YES